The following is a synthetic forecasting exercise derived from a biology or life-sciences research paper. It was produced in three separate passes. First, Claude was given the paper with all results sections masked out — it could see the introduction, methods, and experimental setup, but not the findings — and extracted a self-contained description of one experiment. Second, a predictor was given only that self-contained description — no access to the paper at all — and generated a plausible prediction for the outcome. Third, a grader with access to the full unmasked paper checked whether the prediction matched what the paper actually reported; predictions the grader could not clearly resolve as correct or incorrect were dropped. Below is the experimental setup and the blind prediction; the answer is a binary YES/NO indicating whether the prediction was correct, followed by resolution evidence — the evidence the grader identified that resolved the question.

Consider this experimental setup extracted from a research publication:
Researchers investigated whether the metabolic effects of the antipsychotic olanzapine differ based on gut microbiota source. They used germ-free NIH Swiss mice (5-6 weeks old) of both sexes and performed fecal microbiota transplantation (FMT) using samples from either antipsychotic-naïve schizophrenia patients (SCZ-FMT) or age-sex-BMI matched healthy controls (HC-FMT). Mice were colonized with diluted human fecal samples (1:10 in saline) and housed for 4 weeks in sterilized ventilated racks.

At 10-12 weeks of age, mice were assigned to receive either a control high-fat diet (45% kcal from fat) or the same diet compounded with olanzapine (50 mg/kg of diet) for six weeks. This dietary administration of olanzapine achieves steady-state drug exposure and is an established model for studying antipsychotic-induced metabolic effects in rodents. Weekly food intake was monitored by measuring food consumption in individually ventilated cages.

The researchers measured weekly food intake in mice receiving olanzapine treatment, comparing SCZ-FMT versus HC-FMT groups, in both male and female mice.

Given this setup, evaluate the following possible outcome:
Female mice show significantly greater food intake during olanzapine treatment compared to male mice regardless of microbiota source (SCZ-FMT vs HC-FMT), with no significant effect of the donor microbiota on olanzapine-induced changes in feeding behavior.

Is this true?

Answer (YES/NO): NO